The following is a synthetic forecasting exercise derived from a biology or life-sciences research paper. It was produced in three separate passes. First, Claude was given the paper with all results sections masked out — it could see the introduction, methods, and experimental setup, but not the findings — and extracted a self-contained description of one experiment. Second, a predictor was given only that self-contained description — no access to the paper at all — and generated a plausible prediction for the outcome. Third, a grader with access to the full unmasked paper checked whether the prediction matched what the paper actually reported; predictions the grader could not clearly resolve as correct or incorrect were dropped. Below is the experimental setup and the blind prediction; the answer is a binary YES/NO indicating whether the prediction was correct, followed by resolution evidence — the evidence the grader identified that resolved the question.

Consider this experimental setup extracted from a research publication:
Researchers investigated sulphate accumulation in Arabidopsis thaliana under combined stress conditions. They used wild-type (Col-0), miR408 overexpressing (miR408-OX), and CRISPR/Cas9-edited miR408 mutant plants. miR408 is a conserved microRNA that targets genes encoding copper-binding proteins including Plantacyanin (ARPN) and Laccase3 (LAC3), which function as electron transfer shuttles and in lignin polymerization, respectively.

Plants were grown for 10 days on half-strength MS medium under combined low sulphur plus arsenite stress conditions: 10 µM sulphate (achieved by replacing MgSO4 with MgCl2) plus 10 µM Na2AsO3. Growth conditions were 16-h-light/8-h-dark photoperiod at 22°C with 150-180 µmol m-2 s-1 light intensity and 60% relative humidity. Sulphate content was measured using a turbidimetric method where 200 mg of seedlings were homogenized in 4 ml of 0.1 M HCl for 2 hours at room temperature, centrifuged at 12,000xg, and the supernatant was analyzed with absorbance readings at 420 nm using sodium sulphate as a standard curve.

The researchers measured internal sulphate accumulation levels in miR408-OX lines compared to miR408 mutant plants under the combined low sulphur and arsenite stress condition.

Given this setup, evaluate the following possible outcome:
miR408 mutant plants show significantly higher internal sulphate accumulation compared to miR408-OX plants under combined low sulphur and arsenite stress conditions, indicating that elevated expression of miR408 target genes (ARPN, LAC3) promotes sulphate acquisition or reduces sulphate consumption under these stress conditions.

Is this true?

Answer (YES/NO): NO